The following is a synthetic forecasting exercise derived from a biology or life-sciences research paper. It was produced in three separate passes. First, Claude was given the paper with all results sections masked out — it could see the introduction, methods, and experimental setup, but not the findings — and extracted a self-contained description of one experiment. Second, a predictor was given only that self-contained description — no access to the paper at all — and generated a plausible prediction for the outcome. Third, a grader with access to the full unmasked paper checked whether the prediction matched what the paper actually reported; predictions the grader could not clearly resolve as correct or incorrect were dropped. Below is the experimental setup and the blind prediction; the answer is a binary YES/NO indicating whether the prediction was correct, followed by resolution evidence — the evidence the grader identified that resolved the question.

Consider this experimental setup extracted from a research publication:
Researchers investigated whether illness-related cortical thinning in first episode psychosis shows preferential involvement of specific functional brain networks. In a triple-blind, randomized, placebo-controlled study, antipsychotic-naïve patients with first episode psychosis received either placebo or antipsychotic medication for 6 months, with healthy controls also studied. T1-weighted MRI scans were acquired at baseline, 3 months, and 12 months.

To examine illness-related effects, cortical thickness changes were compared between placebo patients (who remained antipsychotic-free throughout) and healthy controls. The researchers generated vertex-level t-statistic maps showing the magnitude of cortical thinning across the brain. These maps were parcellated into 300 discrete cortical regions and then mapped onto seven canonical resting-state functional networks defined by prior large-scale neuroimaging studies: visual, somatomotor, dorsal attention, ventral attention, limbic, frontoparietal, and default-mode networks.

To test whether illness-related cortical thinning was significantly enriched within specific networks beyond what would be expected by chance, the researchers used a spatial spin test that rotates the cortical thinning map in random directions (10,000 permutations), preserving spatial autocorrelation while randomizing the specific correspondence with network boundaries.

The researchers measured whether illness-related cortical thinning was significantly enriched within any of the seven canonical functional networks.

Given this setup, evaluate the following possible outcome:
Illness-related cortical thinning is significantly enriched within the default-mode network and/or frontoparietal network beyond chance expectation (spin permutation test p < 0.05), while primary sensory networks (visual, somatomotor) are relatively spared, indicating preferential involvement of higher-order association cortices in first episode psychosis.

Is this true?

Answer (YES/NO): NO